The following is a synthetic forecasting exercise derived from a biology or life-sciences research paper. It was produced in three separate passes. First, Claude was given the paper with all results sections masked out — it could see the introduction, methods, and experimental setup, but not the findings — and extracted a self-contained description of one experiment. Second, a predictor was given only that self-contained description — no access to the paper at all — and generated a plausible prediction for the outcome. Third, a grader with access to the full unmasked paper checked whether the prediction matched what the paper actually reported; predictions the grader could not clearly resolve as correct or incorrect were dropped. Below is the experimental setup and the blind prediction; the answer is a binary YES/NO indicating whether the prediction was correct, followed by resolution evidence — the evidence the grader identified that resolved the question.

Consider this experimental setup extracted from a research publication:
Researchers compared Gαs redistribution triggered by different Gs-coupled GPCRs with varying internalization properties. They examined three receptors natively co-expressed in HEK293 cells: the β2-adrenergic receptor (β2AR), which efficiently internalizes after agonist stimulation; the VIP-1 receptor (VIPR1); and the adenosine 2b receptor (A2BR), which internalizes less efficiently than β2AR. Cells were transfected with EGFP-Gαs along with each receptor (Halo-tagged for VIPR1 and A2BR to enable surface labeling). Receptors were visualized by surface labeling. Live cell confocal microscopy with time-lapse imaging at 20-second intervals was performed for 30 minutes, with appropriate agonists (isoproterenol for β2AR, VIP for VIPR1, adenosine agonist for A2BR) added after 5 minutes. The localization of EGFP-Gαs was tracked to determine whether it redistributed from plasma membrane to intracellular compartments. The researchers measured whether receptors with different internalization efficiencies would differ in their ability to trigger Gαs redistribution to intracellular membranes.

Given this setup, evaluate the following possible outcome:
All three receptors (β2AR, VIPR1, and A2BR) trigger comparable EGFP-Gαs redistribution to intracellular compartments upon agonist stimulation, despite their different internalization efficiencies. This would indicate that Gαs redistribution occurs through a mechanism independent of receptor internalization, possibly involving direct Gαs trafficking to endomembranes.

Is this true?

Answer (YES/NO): YES